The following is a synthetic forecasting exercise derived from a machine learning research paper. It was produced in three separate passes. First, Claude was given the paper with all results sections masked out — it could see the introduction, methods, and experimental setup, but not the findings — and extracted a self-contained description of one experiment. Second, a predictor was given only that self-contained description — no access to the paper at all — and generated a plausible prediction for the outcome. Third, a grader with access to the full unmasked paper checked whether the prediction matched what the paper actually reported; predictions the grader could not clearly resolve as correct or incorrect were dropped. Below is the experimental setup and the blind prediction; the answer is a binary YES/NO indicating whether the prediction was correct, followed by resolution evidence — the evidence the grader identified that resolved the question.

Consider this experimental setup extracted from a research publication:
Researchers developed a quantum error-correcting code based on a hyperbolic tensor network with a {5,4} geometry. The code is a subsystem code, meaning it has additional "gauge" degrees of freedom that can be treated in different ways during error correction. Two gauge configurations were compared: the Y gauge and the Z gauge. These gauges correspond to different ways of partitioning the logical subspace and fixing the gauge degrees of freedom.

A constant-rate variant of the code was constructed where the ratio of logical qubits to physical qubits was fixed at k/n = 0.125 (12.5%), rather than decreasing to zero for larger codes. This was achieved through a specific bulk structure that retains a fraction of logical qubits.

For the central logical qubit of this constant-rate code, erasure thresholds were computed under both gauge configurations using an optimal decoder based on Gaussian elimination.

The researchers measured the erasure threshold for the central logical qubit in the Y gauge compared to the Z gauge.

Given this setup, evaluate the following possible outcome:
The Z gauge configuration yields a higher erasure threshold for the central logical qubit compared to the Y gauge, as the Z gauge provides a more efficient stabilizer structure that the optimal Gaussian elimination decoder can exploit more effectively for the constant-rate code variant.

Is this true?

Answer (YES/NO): NO